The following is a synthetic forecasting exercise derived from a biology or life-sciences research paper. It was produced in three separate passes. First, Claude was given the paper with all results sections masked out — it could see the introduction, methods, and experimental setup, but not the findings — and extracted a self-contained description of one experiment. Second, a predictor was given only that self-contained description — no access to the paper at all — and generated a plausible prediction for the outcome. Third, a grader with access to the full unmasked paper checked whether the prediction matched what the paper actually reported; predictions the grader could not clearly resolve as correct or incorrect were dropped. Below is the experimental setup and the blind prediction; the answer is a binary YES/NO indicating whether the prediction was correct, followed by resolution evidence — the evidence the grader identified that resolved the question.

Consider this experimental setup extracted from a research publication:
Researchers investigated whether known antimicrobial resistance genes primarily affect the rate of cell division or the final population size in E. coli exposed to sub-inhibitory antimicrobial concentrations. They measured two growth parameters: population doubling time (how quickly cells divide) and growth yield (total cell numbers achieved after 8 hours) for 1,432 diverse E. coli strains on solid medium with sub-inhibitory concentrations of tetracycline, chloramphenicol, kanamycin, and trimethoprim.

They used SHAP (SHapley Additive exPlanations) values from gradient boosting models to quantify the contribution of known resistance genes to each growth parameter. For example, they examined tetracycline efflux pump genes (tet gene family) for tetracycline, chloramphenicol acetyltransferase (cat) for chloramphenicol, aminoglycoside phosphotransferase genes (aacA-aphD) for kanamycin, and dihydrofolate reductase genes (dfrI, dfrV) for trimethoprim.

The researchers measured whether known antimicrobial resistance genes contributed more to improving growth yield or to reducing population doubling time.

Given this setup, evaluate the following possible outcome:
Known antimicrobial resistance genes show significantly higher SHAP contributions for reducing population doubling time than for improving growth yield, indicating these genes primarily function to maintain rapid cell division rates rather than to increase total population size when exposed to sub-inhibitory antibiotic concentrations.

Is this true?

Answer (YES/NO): NO